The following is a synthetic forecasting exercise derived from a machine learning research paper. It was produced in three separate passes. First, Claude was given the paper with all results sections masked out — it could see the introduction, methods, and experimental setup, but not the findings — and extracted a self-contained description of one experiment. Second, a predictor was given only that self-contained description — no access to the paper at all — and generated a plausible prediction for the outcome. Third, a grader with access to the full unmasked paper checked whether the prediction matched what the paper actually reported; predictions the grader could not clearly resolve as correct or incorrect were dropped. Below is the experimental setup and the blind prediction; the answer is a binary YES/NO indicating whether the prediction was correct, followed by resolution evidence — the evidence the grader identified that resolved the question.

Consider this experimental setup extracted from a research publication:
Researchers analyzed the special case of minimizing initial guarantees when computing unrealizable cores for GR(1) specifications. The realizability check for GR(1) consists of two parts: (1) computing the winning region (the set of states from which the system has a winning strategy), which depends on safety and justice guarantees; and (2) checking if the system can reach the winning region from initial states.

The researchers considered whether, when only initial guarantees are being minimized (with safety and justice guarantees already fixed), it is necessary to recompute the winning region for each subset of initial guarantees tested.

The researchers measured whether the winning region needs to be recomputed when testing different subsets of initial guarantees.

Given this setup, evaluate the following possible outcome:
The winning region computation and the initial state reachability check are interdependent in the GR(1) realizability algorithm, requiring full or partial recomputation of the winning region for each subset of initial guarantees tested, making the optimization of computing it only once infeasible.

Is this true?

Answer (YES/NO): NO